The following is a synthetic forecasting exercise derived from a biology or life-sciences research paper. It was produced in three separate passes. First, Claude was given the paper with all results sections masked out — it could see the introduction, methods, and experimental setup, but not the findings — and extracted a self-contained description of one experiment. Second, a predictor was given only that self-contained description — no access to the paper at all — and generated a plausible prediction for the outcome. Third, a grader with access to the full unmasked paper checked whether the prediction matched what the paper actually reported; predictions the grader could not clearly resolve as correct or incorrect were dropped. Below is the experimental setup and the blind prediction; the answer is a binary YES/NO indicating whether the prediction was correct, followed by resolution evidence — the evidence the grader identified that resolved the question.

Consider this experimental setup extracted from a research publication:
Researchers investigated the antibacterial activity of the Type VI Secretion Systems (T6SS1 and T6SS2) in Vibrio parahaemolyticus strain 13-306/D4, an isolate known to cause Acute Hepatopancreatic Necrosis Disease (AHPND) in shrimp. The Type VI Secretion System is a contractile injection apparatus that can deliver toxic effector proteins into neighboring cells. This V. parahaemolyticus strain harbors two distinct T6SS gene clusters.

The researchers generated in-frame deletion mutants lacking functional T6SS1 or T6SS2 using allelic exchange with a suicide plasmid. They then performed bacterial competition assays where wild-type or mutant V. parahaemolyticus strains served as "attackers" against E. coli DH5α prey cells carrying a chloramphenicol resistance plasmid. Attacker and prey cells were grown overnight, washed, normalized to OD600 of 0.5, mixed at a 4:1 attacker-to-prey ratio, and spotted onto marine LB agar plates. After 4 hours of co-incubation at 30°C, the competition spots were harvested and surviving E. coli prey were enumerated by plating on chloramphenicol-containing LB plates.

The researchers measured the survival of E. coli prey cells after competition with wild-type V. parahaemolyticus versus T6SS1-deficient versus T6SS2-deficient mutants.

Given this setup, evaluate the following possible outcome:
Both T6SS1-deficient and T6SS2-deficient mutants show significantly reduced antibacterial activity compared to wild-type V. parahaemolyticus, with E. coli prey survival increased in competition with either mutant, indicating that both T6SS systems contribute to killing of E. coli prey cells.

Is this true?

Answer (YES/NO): YES